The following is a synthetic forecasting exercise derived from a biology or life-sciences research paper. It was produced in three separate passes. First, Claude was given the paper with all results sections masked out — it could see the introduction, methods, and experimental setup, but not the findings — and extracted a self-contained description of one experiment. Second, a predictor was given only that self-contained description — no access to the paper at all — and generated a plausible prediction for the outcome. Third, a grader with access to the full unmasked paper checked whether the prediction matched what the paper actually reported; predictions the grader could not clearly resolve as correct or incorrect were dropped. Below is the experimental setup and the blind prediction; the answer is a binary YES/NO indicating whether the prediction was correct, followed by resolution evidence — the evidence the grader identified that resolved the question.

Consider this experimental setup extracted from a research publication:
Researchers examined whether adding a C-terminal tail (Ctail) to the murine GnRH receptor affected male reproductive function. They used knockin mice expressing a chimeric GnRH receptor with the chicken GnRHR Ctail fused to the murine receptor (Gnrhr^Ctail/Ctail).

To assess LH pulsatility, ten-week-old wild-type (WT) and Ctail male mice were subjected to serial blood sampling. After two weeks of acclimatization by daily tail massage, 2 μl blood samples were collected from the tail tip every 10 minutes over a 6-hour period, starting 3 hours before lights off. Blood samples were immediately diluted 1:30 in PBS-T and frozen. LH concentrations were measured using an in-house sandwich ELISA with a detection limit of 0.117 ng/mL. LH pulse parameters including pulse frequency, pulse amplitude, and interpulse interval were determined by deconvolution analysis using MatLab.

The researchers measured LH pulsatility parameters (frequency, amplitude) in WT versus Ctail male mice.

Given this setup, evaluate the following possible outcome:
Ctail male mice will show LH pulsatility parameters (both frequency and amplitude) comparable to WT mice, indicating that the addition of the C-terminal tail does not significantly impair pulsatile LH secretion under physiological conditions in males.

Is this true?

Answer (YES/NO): YES